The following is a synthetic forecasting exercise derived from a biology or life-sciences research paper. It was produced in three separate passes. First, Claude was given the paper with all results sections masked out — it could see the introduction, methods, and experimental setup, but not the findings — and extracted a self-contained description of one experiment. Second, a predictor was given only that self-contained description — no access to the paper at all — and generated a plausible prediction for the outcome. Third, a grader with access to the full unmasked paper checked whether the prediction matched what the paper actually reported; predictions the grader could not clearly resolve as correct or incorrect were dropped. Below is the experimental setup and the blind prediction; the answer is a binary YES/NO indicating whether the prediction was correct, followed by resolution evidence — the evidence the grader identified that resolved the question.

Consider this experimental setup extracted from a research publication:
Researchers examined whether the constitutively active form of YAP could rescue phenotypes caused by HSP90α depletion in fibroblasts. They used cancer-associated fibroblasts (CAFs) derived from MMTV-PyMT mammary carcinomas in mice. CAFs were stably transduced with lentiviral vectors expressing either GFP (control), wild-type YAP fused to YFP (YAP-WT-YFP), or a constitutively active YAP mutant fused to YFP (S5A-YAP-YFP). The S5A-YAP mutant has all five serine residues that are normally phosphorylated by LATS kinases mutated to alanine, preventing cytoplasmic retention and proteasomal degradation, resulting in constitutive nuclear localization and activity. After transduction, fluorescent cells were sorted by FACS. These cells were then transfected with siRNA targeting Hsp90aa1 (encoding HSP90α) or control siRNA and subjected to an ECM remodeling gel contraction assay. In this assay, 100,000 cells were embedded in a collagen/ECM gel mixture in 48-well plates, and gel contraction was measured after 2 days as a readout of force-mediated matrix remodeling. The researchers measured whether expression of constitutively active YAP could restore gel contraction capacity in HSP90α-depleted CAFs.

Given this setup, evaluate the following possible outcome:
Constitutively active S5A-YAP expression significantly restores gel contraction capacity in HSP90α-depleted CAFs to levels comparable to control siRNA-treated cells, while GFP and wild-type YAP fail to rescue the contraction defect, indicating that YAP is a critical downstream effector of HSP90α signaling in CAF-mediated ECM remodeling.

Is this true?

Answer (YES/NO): NO